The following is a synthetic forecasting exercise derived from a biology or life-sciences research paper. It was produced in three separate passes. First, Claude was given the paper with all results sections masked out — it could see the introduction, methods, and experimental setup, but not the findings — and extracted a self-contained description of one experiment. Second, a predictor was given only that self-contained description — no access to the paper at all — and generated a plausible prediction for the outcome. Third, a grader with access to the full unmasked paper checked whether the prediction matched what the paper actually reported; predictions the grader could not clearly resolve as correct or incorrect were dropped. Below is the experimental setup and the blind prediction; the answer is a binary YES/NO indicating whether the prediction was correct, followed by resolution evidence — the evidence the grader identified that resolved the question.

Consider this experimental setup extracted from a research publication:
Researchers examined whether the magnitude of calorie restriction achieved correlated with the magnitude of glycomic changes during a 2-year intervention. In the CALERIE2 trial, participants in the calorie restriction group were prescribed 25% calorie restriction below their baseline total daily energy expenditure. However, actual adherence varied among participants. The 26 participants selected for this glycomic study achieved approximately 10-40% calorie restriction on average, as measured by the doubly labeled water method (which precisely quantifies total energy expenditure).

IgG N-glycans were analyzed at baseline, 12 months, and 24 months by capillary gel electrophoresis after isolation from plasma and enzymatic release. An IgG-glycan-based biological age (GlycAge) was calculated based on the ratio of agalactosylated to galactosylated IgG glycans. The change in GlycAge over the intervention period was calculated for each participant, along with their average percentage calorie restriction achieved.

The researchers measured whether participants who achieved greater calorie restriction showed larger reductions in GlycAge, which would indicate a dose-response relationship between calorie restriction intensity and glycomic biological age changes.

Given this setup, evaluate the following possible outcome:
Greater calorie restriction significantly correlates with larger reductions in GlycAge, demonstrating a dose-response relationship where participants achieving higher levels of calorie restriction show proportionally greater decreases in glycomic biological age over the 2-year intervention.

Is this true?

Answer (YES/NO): NO